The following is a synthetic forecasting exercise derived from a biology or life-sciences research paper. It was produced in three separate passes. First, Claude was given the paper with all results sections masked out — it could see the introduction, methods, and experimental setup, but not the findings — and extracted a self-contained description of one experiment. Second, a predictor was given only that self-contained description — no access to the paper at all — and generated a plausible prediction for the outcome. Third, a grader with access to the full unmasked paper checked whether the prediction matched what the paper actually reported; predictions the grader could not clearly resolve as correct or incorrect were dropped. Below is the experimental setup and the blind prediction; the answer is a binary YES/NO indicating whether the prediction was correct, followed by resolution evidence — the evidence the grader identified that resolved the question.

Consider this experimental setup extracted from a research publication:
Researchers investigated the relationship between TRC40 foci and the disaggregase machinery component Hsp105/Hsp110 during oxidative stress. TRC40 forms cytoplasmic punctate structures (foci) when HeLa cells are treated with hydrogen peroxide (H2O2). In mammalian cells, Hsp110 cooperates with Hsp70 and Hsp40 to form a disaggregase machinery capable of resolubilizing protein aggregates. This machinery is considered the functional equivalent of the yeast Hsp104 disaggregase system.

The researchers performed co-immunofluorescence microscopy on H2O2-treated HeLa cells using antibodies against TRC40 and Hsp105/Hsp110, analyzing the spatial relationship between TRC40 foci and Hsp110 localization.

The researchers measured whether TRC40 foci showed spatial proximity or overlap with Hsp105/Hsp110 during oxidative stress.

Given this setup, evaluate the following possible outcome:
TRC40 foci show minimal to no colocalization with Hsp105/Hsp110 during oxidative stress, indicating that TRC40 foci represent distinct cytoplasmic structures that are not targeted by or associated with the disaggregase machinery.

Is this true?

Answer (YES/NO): NO